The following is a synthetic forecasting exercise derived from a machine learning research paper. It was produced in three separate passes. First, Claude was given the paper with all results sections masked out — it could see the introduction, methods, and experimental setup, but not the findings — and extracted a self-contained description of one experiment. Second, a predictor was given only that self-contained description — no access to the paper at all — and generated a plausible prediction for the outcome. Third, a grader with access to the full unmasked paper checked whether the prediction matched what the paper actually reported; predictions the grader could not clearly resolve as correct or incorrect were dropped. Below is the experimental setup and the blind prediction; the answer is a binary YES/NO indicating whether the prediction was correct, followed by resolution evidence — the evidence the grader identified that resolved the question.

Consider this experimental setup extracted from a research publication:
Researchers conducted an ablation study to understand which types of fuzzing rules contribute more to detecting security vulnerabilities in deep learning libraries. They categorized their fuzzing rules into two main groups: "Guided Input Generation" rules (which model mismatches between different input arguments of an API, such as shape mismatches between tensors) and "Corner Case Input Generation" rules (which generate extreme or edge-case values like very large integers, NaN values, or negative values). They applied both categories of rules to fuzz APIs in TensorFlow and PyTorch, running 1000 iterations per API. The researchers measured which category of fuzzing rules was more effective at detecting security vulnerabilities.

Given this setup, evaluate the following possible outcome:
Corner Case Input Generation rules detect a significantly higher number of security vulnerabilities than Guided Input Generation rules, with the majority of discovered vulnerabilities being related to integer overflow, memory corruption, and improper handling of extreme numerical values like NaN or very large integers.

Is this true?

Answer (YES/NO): NO